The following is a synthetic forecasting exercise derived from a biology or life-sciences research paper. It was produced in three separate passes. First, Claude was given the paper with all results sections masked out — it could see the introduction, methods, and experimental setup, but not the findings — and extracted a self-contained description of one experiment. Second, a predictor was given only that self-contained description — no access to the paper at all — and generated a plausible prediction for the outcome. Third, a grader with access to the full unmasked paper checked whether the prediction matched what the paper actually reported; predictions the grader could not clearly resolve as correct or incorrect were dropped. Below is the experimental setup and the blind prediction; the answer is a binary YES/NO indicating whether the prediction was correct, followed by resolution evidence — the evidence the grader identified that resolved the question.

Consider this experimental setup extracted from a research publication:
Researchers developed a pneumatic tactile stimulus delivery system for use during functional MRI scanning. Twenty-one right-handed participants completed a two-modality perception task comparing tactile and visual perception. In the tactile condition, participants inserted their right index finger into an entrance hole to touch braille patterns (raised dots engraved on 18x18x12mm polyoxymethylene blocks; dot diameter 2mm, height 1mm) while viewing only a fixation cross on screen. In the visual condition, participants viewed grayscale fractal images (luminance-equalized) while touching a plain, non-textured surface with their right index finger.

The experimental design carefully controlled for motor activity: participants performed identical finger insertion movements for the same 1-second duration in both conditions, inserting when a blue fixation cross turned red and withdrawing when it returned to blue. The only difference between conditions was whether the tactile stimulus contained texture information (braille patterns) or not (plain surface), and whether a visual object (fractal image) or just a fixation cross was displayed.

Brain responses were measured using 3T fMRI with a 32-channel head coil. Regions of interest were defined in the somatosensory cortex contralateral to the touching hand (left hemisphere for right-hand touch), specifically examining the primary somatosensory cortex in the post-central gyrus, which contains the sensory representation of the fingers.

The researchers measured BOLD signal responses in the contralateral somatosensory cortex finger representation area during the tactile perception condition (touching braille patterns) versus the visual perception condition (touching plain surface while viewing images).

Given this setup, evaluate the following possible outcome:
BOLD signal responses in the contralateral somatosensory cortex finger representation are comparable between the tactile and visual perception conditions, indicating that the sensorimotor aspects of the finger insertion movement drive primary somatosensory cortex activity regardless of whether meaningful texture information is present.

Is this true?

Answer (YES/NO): NO